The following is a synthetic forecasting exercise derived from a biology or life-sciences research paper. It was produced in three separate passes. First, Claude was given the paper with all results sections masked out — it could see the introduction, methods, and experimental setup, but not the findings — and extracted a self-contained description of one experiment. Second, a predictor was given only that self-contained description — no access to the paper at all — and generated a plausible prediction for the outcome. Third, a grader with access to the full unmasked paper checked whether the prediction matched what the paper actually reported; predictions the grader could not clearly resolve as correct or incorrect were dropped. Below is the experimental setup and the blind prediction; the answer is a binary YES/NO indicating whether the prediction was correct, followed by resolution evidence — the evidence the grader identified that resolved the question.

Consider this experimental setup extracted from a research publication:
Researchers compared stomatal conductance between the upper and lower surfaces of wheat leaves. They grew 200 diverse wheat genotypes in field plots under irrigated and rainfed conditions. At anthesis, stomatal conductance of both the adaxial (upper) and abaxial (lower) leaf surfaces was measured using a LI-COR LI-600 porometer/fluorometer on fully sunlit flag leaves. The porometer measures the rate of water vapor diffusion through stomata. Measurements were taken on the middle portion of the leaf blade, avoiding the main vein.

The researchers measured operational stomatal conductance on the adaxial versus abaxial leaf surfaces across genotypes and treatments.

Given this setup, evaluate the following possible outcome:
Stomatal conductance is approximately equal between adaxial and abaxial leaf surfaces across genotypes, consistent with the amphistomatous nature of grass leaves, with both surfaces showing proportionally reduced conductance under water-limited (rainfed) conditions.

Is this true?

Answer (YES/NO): NO